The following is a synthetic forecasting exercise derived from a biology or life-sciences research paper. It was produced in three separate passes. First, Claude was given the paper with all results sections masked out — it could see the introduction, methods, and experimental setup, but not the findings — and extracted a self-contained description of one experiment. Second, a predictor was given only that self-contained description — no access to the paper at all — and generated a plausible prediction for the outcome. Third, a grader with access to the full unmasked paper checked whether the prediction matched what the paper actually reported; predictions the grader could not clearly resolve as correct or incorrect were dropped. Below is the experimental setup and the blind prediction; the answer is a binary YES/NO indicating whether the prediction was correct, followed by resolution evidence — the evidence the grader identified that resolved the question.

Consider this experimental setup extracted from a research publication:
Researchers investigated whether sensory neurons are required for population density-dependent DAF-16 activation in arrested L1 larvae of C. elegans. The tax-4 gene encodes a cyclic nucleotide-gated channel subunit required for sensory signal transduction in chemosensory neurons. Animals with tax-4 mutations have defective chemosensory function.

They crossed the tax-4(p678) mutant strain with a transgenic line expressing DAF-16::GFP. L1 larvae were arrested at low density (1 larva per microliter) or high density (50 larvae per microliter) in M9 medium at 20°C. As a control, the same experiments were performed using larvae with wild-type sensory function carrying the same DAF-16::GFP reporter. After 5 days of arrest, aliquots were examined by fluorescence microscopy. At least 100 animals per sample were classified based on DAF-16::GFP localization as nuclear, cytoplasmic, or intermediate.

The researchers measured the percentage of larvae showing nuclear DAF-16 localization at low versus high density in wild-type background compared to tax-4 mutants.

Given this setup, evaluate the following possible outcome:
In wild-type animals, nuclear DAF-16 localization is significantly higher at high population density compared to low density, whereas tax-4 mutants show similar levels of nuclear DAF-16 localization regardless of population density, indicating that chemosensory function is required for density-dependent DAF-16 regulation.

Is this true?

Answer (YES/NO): YES